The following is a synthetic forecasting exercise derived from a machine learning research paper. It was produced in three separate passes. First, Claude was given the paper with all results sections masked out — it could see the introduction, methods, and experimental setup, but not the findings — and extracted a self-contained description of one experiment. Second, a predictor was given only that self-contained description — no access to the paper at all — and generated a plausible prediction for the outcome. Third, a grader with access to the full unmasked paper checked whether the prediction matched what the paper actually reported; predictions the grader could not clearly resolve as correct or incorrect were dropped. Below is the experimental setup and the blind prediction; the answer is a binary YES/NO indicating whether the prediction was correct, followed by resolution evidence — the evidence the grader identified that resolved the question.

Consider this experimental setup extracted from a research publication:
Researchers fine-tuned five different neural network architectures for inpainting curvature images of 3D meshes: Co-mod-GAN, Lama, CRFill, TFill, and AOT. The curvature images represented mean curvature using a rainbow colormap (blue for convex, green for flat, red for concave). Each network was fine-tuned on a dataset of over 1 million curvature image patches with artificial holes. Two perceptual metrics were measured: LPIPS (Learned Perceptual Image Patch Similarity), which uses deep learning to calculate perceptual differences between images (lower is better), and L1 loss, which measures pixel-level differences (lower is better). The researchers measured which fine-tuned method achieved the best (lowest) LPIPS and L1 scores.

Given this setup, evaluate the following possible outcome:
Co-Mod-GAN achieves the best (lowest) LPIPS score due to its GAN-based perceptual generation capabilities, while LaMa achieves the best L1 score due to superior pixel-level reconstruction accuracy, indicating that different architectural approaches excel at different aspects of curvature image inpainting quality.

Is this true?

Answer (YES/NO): NO